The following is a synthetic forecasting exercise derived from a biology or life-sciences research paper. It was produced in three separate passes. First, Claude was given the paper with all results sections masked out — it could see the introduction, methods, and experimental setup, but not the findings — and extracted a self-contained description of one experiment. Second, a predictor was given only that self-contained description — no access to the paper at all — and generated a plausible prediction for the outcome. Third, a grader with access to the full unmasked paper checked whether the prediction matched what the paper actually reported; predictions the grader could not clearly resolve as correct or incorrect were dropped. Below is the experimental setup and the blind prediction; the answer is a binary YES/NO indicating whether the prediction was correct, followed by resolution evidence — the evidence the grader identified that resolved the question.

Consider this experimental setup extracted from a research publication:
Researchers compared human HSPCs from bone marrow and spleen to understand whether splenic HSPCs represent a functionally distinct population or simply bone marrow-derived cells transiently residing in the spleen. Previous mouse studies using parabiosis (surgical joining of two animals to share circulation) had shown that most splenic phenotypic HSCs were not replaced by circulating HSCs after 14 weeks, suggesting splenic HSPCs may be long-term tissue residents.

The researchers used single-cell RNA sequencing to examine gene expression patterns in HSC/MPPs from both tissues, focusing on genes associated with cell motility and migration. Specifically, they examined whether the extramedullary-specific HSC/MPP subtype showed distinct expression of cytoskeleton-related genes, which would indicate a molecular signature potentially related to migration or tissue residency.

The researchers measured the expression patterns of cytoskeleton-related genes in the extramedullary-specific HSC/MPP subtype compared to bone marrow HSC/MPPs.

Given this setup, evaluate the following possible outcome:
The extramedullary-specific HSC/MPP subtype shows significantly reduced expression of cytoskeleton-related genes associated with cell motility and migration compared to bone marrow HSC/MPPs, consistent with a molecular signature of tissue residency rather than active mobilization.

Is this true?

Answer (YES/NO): NO